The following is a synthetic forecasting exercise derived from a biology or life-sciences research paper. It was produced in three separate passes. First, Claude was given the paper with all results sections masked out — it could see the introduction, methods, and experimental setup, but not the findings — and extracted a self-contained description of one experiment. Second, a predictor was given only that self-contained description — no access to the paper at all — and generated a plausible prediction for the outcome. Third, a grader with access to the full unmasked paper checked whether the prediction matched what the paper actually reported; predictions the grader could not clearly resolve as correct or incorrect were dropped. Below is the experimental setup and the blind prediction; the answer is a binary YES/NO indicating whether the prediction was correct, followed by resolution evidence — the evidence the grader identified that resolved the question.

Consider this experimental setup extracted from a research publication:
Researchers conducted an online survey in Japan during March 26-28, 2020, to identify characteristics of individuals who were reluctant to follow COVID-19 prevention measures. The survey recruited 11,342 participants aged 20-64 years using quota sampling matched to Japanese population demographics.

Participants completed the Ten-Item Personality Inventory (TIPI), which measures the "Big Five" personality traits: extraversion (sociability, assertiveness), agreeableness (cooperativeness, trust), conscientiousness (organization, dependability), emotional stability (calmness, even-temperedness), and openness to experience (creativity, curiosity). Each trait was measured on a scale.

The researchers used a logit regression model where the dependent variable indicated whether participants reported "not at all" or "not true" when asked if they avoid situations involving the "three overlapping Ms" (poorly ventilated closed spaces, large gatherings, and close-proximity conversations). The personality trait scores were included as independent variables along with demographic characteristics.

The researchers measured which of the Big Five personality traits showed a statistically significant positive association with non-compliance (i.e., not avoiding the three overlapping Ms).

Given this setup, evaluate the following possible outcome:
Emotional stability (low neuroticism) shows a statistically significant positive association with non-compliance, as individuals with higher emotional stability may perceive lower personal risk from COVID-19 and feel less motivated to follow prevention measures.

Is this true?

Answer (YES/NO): NO